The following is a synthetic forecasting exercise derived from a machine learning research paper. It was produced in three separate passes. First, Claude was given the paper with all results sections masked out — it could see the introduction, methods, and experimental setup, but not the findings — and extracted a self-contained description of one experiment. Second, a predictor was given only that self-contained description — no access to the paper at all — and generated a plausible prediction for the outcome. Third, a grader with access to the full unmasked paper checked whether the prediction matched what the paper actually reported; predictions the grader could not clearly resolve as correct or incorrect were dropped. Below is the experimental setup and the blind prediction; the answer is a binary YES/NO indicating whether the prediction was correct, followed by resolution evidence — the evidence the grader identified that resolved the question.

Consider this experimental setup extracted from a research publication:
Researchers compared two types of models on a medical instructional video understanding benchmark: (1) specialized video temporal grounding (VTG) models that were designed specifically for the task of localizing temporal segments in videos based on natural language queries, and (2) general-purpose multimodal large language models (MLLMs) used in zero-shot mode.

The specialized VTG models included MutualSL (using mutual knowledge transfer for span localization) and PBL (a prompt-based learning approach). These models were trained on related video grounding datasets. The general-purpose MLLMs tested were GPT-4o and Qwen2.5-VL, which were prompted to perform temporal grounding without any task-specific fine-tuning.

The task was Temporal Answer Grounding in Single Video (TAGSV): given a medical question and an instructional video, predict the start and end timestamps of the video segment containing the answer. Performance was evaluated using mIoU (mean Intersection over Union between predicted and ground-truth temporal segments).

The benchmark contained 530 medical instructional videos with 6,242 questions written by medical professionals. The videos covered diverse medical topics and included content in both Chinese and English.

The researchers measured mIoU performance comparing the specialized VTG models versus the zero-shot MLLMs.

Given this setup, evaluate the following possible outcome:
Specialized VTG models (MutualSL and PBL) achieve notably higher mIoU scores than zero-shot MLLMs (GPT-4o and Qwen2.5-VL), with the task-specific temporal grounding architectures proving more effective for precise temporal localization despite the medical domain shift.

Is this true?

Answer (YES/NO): NO